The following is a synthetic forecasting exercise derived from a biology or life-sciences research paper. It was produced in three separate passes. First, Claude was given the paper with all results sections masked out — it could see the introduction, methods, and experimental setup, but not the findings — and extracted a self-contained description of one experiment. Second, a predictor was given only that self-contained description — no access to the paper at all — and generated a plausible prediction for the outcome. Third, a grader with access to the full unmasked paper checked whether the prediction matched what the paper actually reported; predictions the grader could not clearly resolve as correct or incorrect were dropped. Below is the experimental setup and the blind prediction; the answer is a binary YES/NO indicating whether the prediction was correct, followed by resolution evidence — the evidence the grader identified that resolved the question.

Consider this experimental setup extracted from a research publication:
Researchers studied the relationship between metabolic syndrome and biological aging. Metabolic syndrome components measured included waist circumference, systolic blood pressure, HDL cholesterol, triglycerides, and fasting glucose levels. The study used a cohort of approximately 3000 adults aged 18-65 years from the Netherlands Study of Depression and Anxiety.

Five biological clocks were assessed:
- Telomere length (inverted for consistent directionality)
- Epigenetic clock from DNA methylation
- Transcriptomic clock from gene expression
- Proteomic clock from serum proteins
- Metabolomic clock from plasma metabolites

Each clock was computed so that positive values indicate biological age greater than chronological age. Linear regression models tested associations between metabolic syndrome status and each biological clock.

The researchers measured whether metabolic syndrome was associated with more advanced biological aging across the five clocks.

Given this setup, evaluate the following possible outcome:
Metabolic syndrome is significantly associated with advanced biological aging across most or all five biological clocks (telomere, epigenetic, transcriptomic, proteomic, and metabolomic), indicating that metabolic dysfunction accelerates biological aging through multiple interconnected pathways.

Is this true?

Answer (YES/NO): YES